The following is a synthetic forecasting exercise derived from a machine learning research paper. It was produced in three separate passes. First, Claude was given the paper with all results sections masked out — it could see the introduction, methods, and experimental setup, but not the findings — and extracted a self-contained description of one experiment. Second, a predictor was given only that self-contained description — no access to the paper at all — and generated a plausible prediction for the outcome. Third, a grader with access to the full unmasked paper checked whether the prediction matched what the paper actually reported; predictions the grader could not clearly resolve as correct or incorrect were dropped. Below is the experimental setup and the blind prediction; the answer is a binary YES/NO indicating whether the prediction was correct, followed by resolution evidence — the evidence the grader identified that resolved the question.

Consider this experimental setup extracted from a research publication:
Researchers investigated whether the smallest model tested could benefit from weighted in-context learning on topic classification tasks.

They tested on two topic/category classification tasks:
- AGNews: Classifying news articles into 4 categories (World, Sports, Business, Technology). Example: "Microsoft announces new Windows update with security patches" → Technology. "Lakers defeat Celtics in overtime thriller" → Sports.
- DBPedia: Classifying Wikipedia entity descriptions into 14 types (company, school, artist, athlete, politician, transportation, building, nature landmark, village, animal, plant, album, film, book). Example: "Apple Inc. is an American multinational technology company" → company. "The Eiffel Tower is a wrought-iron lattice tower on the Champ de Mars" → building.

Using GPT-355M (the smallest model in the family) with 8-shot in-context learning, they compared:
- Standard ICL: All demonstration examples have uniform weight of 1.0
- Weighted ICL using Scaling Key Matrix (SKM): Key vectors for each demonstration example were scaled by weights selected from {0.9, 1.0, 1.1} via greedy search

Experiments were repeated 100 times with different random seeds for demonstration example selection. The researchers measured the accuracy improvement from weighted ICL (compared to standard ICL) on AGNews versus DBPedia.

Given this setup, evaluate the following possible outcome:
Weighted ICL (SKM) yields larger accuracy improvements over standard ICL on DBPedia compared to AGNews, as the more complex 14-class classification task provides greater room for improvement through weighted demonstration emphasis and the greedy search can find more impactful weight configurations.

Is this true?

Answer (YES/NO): NO